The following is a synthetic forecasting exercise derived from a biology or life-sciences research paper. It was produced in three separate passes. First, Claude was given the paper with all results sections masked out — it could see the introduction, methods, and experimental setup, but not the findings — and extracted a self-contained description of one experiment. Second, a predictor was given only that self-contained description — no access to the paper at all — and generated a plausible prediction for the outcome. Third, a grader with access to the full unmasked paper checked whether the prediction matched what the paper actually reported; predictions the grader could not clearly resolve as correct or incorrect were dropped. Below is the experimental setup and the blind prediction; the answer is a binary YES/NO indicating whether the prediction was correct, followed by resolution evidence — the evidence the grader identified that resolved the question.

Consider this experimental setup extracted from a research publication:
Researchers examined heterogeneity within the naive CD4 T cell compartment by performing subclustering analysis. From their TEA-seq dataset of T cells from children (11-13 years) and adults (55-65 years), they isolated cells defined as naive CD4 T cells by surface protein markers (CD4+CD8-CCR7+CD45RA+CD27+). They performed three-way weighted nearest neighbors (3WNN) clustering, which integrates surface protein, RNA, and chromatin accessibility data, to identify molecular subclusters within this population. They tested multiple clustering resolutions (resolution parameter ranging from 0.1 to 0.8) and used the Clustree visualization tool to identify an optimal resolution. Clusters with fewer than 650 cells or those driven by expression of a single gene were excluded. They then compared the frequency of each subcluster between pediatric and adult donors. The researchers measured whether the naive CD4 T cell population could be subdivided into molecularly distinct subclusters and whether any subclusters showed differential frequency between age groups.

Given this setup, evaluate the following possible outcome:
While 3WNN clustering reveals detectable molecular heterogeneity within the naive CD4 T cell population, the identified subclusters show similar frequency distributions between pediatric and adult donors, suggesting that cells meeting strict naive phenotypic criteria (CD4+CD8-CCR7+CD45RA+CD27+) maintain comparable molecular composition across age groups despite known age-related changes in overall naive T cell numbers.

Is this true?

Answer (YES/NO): NO